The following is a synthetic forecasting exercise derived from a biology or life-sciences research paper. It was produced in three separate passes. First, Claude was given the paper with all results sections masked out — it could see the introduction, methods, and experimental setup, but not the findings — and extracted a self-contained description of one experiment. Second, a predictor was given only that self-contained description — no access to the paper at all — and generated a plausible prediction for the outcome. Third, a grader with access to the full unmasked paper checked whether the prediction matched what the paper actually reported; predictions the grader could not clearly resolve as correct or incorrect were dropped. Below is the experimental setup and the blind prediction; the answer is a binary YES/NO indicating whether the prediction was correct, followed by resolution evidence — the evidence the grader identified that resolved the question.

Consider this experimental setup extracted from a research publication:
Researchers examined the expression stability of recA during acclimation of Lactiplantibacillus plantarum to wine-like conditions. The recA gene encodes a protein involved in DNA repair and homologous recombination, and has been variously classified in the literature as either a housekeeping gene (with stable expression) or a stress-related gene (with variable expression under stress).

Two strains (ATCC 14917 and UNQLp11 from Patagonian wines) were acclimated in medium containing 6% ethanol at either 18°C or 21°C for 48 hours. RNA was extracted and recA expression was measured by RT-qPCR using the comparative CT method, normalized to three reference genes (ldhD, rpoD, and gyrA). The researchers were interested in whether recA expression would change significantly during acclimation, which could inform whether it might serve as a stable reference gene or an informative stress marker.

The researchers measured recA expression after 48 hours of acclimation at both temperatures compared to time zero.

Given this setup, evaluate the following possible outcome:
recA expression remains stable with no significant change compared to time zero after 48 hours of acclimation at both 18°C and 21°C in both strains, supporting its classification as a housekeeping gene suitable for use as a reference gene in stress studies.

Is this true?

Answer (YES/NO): NO